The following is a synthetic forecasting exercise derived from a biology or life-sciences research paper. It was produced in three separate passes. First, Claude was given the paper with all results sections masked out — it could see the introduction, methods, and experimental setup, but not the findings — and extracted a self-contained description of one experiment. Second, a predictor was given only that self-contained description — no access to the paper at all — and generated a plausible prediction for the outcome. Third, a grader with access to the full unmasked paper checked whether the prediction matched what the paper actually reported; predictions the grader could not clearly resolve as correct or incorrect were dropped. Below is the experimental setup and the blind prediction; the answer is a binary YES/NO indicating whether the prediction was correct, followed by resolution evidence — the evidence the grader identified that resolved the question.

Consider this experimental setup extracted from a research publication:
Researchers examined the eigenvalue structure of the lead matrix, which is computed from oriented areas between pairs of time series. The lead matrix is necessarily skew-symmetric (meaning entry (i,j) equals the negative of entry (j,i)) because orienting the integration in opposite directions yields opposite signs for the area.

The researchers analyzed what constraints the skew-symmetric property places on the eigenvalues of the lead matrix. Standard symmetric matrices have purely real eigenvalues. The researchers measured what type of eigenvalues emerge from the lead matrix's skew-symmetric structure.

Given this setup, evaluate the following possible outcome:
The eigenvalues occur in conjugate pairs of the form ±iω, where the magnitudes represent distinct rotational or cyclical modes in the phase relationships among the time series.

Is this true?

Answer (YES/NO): YES